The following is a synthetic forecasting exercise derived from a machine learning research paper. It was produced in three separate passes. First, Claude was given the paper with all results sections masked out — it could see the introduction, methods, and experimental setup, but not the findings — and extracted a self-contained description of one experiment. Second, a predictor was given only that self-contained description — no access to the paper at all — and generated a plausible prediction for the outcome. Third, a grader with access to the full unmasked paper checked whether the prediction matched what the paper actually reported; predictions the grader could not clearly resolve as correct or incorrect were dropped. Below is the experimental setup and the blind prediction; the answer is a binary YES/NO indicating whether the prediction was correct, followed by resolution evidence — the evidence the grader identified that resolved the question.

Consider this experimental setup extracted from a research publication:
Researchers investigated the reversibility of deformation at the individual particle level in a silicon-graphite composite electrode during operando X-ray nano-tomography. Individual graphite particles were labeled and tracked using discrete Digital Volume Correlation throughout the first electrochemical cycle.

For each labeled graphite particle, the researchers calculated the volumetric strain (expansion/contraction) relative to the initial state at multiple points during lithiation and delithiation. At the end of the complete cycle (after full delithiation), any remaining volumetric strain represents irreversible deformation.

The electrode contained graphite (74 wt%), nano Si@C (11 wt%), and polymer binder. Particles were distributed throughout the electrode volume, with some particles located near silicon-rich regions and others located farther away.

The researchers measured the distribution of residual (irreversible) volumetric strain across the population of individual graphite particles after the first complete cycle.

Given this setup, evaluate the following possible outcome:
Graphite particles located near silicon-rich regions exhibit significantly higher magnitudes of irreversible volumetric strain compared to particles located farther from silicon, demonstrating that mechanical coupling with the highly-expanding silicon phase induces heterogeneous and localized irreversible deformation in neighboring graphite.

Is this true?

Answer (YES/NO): YES